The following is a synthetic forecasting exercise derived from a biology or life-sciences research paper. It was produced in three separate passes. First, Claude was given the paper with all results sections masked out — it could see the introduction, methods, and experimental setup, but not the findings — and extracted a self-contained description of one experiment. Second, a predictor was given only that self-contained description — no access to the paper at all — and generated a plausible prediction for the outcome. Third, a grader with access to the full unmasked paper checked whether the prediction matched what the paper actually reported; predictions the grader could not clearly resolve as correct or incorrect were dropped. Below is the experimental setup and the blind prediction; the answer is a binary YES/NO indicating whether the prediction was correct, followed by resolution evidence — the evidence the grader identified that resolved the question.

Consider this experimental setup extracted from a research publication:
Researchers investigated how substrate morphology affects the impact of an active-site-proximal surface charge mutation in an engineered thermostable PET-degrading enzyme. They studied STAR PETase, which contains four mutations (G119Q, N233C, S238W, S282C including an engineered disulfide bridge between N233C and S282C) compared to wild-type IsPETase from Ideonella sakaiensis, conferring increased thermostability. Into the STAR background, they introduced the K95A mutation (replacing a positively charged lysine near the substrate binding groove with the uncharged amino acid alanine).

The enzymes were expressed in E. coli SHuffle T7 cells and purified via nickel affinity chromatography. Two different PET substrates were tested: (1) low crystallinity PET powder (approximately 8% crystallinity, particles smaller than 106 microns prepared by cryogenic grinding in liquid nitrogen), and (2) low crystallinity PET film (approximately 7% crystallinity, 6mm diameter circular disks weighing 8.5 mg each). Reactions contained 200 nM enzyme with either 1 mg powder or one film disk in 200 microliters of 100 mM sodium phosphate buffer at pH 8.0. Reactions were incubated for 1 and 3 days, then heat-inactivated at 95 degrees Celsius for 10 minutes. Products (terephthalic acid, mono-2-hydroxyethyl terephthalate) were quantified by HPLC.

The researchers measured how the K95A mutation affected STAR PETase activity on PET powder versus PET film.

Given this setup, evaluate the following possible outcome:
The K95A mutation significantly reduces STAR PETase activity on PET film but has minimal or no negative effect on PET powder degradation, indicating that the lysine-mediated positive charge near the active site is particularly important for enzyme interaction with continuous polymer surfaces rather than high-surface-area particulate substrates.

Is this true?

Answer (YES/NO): YES